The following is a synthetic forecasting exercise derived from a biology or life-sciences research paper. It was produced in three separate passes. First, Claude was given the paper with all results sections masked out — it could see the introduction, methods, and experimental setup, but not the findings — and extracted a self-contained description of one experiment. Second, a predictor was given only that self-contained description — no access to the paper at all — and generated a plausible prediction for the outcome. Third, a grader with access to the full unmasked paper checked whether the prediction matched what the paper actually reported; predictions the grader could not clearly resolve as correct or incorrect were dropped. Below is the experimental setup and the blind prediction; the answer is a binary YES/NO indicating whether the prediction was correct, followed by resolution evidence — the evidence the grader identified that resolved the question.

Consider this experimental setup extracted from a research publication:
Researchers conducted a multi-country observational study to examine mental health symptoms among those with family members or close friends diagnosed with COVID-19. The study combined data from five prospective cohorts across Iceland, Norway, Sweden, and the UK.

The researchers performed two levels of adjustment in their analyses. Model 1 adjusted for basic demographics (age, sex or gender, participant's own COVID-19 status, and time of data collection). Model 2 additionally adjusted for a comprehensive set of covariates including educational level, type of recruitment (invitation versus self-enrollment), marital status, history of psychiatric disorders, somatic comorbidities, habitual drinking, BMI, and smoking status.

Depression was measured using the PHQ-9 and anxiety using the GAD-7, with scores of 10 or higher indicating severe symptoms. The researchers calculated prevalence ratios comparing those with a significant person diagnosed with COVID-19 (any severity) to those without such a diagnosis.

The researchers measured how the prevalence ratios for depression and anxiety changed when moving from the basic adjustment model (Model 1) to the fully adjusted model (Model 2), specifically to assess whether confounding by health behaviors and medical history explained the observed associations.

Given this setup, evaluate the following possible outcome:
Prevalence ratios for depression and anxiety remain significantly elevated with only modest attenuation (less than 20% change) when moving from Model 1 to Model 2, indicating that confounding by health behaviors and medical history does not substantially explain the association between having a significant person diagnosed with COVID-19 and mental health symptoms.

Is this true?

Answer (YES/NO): NO